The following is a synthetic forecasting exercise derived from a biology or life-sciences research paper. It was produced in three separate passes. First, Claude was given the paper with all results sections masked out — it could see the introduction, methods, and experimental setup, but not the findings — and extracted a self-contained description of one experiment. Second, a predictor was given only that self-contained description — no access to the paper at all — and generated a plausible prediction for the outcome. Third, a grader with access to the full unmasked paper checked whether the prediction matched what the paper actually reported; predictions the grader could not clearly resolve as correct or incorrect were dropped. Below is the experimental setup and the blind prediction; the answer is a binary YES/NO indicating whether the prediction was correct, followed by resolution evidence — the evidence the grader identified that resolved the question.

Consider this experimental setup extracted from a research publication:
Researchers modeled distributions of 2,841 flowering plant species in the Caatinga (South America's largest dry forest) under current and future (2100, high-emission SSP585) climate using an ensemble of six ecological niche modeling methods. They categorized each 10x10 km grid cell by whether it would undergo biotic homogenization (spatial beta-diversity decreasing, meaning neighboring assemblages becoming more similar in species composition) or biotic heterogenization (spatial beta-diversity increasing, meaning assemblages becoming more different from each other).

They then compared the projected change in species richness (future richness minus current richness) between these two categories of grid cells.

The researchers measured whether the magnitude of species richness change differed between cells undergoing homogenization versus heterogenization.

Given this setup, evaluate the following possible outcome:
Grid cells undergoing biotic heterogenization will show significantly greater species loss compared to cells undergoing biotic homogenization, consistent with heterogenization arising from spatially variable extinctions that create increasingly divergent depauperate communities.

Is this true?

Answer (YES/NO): YES